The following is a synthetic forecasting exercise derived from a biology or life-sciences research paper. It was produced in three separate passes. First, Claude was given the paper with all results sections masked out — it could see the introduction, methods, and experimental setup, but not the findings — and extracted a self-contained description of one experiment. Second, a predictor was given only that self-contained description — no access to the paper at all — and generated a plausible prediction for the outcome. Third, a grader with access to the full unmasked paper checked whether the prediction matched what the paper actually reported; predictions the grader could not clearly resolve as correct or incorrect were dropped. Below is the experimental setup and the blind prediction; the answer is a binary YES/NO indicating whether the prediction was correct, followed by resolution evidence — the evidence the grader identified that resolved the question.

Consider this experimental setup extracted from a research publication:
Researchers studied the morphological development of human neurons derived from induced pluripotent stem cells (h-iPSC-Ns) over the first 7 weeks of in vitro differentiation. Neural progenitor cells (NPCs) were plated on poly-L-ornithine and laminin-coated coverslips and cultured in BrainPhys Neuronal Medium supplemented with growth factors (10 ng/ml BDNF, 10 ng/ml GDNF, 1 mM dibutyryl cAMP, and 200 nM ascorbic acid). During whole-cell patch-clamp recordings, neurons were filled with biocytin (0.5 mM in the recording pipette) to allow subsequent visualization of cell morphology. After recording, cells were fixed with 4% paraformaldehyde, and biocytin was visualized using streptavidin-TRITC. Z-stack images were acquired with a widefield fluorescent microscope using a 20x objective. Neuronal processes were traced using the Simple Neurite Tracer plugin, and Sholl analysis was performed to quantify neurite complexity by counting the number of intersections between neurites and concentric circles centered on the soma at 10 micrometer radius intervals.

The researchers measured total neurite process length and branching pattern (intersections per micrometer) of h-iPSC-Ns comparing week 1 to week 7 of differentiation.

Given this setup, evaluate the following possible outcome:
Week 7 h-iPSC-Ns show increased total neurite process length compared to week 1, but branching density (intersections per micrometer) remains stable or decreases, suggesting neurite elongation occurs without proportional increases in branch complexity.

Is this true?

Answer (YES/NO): NO